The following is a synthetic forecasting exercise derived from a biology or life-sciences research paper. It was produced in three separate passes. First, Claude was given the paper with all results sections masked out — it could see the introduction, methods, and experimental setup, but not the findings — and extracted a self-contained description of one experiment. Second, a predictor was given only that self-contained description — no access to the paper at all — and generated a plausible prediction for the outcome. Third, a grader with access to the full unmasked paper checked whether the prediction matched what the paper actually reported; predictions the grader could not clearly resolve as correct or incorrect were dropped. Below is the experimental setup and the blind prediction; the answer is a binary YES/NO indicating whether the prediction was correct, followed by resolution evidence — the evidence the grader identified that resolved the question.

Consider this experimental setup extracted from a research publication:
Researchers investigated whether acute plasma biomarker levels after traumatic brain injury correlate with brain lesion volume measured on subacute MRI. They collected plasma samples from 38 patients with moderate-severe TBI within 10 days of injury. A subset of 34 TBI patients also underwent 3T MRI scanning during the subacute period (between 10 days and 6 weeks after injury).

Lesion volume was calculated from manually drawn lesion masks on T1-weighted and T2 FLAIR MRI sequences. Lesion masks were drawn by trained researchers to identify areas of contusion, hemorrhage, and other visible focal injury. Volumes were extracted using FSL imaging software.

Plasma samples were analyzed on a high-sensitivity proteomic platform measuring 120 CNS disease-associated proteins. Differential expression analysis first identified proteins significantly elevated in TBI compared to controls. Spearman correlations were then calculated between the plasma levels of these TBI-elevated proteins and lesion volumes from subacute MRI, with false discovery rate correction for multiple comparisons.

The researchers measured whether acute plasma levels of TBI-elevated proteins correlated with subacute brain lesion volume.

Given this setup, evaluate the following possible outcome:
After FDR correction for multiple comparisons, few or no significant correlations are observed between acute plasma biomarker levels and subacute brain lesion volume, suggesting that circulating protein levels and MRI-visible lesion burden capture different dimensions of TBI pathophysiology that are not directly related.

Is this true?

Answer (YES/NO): NO